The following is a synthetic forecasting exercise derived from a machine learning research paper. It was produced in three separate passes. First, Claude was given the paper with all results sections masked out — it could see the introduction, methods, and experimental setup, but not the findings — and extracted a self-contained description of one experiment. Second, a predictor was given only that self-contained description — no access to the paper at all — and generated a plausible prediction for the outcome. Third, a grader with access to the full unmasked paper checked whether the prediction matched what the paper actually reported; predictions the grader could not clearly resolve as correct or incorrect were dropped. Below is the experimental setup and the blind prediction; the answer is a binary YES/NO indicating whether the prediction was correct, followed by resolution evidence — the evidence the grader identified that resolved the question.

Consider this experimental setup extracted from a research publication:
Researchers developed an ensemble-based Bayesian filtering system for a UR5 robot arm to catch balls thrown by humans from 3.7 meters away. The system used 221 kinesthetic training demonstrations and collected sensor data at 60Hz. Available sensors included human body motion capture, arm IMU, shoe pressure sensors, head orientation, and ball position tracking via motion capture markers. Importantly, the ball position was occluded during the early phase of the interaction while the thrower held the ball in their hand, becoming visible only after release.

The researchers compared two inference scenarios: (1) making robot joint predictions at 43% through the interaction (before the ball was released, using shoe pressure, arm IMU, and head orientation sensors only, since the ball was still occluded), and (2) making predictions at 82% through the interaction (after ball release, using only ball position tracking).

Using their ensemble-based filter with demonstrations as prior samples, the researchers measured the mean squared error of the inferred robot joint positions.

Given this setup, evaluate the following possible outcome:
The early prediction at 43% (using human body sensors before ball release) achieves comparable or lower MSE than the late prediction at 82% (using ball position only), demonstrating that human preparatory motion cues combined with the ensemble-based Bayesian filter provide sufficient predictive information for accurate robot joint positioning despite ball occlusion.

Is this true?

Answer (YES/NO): NO